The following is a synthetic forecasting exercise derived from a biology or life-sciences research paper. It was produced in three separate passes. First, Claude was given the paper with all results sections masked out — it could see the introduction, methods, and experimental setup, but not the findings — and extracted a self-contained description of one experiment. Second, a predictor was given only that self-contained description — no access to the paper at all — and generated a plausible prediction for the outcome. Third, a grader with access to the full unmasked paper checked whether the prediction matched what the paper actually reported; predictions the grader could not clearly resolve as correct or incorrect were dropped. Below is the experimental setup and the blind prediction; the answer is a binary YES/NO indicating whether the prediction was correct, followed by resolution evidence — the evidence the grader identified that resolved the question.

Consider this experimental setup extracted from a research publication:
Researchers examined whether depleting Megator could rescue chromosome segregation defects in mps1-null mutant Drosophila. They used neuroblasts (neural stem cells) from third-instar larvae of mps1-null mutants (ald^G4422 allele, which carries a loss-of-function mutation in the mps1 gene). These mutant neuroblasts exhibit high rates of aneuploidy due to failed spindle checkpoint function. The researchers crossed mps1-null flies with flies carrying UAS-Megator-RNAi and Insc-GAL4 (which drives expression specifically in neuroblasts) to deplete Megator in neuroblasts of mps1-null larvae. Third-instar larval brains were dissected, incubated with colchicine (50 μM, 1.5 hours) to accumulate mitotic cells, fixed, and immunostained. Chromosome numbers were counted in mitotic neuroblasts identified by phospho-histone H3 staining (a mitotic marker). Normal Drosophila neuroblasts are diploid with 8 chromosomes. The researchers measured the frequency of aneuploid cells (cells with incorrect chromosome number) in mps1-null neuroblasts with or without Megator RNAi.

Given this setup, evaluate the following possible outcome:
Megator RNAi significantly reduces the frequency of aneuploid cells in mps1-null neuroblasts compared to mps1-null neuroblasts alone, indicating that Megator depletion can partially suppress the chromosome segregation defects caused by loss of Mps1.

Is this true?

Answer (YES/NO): YES